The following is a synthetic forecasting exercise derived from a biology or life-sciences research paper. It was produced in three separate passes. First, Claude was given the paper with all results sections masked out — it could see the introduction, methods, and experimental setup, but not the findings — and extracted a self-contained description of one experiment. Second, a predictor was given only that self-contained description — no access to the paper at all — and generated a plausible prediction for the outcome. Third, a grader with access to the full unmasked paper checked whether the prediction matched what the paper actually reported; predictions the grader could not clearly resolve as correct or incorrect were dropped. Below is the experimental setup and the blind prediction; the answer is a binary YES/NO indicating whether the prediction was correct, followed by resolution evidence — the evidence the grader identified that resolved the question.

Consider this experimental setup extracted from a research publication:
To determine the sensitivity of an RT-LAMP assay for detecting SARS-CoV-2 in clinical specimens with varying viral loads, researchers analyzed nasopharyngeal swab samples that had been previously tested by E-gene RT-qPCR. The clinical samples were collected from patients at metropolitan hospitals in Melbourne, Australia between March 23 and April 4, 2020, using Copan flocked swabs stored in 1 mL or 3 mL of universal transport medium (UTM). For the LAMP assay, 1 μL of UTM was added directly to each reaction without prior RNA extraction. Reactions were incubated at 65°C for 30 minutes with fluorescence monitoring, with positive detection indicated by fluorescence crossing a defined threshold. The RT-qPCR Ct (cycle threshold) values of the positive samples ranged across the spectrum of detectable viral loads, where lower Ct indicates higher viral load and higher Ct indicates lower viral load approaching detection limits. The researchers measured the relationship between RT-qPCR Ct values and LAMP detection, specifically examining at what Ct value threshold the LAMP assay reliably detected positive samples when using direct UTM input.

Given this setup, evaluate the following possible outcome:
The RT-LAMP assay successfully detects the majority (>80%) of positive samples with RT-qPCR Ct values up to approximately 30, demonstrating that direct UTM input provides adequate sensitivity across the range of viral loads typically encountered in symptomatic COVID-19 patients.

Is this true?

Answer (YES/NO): NO